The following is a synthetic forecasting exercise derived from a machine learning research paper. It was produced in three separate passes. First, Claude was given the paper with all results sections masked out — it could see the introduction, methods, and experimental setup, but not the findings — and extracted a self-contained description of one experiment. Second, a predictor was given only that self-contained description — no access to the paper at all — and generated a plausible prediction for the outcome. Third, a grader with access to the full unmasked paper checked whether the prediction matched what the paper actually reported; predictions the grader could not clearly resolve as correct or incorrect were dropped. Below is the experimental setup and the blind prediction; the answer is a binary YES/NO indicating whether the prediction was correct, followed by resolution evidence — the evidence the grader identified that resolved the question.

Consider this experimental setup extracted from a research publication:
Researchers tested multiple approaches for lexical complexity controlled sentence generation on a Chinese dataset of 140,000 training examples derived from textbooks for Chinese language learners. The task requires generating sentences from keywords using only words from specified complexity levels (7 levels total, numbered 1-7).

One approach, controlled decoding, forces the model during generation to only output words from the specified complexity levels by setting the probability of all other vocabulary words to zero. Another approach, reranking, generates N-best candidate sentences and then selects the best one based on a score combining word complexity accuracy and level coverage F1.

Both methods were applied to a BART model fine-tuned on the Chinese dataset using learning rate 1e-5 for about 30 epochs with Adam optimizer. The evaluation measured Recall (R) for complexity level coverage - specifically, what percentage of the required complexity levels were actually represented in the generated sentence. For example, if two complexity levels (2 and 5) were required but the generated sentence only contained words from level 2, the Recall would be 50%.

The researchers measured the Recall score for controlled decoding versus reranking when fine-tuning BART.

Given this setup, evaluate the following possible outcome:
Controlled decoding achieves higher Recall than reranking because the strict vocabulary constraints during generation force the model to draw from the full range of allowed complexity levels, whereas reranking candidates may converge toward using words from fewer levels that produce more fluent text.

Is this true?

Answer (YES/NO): NO